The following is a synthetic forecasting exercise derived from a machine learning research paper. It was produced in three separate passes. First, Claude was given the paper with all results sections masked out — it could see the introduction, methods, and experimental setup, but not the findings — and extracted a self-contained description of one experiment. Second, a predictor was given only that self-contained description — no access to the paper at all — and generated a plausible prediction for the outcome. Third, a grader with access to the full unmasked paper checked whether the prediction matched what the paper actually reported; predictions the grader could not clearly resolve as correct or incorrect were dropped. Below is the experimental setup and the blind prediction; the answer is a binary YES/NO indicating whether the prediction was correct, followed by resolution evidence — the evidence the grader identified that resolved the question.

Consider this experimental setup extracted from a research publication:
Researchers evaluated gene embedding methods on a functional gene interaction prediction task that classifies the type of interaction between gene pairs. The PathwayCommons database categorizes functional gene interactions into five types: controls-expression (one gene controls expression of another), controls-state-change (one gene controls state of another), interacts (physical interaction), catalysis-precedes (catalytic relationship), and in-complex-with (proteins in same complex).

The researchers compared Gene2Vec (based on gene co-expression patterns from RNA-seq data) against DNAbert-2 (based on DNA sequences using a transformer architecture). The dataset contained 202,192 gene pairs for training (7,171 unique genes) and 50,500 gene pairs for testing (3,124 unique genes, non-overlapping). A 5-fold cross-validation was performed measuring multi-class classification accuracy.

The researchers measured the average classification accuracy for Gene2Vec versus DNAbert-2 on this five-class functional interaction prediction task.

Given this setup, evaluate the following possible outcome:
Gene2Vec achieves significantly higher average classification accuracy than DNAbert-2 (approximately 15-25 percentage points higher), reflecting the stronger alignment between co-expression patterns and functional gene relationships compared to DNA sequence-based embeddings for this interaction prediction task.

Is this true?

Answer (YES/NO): YES